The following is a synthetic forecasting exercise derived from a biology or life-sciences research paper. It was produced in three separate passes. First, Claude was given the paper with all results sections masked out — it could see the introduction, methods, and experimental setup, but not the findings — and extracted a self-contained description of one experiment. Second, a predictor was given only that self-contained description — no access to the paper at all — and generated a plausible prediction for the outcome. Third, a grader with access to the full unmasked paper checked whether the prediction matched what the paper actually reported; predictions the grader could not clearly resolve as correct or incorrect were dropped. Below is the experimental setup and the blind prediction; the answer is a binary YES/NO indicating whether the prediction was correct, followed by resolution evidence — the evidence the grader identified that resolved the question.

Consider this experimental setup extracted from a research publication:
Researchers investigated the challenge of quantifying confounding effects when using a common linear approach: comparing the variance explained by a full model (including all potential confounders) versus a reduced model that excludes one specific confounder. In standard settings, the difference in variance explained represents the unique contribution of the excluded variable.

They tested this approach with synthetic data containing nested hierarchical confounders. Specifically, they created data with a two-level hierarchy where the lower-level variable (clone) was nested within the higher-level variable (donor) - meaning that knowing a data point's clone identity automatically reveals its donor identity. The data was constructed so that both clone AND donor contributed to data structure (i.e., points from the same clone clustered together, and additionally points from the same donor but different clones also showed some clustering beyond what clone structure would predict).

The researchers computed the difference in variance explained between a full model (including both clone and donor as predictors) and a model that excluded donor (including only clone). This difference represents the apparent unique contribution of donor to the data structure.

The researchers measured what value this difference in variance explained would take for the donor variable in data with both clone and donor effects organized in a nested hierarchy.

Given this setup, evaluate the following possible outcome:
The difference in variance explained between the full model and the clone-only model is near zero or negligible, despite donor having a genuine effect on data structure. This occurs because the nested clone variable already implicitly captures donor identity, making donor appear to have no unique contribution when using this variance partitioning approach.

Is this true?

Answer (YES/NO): YES